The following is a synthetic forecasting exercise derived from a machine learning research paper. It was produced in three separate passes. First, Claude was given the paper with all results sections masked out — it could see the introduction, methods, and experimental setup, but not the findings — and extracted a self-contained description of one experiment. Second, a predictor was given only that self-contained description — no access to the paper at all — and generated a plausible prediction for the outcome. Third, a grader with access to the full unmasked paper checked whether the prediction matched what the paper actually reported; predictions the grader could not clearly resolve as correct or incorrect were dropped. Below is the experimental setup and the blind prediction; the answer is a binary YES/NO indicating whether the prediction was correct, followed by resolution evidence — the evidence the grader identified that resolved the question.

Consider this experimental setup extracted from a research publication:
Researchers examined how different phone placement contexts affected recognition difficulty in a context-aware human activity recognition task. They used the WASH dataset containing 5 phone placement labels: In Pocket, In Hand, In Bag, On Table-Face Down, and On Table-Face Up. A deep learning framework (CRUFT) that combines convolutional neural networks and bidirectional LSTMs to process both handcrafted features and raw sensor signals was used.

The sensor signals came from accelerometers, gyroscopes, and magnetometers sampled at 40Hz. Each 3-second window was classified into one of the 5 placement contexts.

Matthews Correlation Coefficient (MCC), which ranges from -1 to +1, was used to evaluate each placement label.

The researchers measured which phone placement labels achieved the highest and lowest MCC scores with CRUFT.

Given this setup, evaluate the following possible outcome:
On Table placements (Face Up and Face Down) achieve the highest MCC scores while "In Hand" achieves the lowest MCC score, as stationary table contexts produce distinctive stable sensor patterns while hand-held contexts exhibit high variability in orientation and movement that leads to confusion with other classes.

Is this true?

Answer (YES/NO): YES